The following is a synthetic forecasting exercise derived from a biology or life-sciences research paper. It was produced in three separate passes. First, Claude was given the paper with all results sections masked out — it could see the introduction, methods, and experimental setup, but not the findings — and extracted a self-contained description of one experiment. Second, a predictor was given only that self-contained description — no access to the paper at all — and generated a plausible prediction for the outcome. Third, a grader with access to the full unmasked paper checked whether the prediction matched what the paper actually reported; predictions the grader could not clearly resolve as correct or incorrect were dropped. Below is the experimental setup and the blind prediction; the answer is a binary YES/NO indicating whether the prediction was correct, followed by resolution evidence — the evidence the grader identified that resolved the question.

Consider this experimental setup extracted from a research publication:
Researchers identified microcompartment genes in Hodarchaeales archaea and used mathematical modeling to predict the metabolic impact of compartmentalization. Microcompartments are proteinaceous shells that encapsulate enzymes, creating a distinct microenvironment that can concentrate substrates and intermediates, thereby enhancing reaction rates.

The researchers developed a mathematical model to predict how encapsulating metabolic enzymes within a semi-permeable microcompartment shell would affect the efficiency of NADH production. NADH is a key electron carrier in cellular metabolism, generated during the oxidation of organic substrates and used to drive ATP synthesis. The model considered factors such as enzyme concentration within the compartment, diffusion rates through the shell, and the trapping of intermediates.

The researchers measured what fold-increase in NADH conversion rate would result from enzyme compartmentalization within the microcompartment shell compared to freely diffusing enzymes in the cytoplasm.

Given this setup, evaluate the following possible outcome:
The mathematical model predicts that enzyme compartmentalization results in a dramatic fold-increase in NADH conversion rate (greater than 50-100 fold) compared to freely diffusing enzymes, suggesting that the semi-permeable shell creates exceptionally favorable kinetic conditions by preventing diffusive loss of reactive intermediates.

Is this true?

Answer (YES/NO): YES